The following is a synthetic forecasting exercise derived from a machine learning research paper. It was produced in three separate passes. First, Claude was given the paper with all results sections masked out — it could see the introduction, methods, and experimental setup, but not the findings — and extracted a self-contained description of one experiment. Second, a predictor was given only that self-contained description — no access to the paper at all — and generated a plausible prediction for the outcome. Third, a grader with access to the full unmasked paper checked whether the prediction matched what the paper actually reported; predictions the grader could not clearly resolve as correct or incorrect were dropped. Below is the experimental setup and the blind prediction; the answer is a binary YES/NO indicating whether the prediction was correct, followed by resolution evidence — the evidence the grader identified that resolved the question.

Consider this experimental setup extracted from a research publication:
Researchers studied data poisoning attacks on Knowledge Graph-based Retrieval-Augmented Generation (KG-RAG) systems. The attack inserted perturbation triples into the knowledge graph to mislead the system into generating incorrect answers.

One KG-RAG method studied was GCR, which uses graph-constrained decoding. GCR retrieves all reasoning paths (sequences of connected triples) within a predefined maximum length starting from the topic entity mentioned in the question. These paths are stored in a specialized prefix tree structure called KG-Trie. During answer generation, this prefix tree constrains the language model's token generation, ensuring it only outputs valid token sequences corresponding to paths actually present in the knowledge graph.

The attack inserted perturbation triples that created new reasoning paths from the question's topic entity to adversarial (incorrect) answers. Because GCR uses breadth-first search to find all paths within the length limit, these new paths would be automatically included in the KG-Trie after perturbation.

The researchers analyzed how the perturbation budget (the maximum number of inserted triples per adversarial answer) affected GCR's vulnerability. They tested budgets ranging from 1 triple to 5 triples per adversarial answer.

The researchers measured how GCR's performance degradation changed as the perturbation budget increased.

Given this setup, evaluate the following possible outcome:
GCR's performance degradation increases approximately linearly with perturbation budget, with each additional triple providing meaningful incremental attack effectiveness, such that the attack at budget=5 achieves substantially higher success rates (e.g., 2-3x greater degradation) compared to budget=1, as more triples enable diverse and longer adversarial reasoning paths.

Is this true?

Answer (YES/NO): NO